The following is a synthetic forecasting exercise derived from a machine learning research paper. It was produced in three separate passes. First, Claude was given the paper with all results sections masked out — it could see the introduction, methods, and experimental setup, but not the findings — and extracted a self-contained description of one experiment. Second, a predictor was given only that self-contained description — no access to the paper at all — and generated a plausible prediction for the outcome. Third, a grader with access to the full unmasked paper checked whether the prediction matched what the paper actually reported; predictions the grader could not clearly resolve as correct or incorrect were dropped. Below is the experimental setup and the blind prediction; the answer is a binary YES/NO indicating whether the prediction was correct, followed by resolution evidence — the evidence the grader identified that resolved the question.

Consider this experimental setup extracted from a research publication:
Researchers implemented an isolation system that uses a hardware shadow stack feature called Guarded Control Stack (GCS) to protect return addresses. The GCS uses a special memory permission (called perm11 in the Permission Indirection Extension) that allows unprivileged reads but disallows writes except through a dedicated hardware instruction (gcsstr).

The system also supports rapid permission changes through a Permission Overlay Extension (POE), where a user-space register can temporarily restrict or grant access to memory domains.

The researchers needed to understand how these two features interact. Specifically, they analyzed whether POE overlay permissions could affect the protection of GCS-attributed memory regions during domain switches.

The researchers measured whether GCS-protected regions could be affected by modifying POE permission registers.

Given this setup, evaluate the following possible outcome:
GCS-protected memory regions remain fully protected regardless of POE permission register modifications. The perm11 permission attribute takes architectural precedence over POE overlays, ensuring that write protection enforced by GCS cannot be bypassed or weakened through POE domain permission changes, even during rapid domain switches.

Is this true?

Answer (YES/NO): YES